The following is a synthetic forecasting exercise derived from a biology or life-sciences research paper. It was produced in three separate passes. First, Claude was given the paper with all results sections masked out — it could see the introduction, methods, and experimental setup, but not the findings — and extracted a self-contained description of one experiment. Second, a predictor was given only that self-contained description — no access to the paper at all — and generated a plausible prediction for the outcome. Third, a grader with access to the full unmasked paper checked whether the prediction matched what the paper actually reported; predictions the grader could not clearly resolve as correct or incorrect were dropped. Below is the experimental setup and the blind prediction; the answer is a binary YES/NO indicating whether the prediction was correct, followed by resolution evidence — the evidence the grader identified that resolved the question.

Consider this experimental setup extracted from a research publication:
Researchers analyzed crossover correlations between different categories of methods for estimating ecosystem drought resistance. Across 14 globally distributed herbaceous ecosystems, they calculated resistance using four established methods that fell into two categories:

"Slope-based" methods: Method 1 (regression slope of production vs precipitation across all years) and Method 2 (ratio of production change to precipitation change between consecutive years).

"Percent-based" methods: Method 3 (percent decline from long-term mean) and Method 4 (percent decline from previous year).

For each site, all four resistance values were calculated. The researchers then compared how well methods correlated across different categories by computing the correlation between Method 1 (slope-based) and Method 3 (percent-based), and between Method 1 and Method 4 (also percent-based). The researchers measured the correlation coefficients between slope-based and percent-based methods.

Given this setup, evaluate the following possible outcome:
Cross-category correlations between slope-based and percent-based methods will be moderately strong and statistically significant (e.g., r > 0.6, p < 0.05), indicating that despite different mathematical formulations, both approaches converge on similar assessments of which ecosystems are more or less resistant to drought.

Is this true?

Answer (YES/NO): NO